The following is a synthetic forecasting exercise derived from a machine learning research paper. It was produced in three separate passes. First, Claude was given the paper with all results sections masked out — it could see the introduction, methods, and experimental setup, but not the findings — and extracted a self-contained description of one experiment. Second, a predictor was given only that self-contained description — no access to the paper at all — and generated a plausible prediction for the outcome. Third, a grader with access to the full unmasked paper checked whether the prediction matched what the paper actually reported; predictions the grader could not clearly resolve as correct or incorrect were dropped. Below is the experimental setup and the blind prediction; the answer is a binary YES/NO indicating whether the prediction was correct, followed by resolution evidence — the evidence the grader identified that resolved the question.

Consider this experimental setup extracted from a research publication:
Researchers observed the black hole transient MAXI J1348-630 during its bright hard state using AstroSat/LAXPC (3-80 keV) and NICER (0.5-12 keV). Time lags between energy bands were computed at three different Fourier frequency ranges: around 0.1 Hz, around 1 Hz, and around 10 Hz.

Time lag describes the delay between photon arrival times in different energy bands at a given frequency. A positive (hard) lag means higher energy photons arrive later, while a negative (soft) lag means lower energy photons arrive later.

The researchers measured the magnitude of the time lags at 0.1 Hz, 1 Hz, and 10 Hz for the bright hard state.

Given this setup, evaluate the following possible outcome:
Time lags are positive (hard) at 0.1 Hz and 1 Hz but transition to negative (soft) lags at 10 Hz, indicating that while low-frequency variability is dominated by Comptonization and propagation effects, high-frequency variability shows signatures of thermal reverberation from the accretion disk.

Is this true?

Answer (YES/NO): NO